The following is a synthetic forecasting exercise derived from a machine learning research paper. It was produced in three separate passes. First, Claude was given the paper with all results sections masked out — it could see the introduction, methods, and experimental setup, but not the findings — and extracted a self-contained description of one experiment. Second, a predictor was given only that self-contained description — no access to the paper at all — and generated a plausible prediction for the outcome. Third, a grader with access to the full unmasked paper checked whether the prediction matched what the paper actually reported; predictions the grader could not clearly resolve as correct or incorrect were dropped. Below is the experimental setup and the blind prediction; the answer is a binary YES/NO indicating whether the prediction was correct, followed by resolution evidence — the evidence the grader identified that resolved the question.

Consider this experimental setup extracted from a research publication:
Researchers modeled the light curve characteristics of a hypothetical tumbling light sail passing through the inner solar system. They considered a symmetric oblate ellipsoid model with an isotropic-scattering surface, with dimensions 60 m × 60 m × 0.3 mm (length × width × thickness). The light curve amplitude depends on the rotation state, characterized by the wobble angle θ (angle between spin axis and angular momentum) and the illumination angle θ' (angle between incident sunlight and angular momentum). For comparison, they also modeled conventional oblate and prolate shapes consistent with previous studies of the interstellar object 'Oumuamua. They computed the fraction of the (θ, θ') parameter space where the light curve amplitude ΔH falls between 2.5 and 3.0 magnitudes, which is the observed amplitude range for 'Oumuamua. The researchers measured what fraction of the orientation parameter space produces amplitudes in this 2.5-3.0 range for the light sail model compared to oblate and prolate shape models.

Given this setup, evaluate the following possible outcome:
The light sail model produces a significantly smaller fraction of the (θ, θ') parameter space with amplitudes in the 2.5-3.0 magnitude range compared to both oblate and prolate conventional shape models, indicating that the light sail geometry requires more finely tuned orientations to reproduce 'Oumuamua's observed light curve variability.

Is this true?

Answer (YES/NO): YES